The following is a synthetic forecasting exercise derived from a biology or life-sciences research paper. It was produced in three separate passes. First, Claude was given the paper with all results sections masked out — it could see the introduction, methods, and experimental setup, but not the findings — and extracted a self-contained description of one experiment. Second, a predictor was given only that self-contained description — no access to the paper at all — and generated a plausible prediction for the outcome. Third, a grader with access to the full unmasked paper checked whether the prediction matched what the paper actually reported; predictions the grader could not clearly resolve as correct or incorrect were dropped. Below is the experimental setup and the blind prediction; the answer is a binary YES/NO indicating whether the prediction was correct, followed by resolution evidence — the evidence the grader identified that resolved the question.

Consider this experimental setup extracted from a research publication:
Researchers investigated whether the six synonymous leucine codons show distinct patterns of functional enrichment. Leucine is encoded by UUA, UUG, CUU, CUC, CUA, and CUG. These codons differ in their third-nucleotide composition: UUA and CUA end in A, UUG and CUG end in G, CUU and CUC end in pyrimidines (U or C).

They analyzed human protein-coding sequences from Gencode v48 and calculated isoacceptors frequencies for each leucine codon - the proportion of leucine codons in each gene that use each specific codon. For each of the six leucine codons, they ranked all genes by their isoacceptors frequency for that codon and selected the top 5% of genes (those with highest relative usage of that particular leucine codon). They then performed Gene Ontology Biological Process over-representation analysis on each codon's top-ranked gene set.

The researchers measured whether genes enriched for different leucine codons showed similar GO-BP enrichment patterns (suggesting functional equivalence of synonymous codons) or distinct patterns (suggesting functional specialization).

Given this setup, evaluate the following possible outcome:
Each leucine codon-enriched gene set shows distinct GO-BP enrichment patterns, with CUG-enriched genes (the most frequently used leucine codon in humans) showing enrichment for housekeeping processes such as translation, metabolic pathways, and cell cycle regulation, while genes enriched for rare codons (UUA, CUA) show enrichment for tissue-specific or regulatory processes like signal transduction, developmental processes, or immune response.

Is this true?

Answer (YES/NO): NO